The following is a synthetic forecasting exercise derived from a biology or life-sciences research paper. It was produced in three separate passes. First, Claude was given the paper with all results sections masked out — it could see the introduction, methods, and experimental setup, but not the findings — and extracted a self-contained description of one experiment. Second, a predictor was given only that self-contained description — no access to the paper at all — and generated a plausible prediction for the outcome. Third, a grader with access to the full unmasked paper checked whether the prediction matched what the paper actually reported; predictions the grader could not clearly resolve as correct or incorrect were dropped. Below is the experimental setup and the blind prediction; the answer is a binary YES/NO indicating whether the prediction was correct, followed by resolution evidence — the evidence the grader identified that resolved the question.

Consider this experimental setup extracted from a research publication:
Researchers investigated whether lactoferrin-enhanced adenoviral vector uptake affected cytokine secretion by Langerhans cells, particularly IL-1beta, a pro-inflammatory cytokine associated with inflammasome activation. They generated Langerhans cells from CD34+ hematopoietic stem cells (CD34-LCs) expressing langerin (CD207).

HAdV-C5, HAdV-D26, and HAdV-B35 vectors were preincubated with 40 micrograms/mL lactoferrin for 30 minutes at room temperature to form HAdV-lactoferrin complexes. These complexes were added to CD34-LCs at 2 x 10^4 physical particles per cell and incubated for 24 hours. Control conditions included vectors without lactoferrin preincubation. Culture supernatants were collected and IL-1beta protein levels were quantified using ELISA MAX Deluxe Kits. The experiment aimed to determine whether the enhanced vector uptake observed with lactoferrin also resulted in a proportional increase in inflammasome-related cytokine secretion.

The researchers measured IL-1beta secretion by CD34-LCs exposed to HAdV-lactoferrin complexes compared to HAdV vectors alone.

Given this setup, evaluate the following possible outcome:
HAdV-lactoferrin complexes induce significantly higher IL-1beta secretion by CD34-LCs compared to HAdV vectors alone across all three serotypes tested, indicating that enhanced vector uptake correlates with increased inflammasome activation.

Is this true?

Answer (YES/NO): NO